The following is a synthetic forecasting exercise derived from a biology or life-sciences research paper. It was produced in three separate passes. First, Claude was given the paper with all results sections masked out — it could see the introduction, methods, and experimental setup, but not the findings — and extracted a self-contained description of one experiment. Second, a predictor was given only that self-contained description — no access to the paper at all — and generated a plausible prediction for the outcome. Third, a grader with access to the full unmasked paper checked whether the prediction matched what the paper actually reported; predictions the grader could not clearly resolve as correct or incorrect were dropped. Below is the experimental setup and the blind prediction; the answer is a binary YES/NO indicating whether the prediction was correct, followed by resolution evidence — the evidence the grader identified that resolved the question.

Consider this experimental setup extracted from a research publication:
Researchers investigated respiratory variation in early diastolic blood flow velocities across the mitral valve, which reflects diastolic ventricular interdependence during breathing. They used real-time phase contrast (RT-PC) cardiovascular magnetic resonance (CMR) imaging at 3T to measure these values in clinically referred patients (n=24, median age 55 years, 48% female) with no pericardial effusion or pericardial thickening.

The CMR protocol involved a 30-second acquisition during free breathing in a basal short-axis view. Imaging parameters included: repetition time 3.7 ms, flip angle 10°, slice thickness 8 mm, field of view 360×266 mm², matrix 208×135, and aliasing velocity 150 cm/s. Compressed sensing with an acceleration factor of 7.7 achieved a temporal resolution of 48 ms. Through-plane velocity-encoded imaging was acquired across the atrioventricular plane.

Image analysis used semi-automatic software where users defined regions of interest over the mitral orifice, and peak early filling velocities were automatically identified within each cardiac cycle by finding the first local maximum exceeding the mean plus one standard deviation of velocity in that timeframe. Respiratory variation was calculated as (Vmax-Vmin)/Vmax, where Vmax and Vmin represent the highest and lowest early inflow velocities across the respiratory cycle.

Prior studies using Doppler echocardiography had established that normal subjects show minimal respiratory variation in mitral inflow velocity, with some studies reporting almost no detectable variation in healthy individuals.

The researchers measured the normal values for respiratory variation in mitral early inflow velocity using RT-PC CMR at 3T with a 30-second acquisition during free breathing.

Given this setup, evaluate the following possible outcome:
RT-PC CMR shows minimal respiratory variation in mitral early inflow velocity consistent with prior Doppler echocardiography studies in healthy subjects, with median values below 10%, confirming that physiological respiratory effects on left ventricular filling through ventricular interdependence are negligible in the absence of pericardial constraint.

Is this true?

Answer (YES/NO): NO